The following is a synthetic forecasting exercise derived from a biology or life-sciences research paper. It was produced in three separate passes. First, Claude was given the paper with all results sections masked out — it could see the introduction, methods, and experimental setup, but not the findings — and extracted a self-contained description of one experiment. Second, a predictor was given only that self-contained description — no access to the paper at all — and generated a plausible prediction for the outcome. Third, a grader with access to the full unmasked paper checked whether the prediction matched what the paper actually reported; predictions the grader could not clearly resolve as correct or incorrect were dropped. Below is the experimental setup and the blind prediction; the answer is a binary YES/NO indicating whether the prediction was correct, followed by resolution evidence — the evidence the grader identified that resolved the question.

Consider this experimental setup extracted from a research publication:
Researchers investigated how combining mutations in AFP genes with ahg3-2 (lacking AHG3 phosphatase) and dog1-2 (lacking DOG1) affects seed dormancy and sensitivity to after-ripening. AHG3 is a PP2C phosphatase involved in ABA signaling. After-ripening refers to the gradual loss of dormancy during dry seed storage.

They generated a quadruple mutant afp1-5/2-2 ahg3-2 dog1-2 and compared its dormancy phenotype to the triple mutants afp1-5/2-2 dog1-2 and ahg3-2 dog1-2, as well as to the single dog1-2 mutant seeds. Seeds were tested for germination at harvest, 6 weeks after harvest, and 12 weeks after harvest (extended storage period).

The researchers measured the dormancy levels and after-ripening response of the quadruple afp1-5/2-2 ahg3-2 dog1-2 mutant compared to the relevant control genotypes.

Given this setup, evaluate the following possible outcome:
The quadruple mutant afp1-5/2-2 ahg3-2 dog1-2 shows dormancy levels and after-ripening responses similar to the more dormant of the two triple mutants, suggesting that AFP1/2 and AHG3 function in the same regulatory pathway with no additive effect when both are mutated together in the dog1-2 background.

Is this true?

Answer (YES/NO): NO